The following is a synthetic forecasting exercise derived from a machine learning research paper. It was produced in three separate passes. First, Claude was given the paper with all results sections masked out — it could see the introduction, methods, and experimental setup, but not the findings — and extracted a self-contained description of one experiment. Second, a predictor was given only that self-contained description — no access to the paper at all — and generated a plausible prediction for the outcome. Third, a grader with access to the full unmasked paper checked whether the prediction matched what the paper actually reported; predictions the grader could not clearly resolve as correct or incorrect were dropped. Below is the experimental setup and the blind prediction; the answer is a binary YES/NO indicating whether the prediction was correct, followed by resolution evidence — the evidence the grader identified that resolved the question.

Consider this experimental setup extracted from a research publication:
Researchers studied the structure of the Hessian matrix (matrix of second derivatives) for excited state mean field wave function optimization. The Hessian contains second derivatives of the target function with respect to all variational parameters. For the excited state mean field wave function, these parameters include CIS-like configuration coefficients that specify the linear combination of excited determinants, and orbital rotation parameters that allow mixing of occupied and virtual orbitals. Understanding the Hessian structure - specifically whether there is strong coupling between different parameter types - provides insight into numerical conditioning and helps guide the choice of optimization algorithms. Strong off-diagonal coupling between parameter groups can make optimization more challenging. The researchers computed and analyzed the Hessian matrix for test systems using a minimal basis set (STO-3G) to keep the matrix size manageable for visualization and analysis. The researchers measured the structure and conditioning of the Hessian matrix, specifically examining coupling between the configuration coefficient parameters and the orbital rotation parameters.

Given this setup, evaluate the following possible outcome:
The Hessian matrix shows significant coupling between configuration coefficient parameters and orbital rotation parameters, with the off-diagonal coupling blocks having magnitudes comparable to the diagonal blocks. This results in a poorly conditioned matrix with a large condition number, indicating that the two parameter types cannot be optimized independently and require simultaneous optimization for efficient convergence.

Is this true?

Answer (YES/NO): NO